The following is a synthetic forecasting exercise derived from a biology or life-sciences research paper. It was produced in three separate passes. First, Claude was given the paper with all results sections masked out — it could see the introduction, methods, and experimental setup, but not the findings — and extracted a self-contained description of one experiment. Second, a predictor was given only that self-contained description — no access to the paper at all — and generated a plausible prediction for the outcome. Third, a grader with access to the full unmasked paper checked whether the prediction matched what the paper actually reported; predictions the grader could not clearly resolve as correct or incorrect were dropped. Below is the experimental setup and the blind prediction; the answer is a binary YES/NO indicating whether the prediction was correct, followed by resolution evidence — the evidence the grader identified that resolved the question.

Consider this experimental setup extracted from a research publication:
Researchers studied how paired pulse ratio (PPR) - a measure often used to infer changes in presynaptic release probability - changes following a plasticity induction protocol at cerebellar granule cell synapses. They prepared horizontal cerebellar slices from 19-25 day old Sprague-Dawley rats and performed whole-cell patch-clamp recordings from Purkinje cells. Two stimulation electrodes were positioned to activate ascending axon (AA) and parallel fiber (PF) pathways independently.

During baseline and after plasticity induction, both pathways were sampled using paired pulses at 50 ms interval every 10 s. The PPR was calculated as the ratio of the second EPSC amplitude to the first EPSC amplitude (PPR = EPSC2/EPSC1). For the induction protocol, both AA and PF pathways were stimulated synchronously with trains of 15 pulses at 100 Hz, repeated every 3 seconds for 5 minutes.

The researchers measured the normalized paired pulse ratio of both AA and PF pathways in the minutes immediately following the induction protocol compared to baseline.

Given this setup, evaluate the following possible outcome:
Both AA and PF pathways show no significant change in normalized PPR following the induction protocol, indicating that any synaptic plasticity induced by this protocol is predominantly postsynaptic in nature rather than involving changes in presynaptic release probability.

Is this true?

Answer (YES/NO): NO